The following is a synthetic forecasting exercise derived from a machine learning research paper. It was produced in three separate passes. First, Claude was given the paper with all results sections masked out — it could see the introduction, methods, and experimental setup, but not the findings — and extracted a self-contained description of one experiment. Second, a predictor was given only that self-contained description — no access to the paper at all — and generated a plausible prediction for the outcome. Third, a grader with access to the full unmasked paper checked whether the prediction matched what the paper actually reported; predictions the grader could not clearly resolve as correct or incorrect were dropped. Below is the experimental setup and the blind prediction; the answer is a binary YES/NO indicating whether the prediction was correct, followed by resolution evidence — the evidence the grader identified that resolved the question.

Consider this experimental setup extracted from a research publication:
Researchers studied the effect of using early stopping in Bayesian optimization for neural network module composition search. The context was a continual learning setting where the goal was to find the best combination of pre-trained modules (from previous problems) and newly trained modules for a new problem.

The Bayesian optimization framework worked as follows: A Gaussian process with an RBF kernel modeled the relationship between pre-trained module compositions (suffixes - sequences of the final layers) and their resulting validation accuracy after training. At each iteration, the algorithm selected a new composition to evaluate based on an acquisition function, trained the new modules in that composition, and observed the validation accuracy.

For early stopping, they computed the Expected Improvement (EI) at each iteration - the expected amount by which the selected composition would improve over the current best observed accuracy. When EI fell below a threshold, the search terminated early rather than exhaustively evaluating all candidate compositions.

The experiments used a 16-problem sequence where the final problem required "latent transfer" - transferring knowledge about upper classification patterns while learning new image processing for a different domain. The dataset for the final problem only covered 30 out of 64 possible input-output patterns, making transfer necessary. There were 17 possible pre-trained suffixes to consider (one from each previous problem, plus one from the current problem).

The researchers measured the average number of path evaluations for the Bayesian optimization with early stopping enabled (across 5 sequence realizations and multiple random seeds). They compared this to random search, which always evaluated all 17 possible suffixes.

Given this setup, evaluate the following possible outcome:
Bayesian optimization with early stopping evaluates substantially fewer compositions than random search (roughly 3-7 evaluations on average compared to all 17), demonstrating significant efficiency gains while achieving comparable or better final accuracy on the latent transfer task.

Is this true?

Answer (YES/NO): NO